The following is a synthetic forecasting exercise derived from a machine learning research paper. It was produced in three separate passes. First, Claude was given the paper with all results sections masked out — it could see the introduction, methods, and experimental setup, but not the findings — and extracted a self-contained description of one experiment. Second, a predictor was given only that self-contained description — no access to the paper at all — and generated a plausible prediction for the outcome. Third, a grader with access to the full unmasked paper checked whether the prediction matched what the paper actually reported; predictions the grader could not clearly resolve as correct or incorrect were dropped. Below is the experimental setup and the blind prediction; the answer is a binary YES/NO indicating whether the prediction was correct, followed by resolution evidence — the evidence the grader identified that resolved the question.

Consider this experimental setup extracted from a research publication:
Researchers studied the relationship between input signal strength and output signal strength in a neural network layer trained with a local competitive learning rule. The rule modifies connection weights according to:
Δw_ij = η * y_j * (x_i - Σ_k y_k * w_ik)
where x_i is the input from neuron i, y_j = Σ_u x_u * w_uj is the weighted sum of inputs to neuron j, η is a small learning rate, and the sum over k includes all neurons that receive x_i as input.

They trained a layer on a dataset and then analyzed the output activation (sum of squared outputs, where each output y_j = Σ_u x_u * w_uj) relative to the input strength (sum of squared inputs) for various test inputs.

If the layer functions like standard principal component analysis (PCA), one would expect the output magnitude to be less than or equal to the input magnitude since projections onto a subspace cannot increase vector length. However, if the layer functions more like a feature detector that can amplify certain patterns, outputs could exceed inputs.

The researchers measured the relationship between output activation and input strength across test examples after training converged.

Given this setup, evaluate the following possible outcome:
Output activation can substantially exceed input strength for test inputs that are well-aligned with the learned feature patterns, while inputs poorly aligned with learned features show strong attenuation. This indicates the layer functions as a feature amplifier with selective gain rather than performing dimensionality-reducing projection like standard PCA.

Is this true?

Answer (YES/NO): NO